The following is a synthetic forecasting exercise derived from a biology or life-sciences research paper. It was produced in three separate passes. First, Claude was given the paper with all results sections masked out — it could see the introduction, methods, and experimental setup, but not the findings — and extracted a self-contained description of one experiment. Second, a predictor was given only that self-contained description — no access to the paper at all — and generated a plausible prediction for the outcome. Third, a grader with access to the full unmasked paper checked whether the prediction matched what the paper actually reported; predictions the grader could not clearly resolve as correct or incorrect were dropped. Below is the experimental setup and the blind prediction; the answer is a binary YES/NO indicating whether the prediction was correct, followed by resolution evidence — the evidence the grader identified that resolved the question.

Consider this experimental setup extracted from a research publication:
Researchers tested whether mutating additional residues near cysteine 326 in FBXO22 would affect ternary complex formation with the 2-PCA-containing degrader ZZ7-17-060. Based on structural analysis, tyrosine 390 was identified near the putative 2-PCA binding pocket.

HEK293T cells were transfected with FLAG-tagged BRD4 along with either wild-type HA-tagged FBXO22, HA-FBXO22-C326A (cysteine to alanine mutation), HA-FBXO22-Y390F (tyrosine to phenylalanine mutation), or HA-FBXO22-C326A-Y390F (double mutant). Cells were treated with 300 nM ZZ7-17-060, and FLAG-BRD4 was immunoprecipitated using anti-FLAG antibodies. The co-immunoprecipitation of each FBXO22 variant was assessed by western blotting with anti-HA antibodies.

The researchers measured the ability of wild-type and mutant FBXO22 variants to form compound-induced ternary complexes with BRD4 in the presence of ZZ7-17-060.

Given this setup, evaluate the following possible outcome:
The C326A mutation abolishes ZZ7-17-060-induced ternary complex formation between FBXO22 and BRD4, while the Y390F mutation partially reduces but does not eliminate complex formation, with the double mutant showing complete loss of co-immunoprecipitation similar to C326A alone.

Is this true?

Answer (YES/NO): NO